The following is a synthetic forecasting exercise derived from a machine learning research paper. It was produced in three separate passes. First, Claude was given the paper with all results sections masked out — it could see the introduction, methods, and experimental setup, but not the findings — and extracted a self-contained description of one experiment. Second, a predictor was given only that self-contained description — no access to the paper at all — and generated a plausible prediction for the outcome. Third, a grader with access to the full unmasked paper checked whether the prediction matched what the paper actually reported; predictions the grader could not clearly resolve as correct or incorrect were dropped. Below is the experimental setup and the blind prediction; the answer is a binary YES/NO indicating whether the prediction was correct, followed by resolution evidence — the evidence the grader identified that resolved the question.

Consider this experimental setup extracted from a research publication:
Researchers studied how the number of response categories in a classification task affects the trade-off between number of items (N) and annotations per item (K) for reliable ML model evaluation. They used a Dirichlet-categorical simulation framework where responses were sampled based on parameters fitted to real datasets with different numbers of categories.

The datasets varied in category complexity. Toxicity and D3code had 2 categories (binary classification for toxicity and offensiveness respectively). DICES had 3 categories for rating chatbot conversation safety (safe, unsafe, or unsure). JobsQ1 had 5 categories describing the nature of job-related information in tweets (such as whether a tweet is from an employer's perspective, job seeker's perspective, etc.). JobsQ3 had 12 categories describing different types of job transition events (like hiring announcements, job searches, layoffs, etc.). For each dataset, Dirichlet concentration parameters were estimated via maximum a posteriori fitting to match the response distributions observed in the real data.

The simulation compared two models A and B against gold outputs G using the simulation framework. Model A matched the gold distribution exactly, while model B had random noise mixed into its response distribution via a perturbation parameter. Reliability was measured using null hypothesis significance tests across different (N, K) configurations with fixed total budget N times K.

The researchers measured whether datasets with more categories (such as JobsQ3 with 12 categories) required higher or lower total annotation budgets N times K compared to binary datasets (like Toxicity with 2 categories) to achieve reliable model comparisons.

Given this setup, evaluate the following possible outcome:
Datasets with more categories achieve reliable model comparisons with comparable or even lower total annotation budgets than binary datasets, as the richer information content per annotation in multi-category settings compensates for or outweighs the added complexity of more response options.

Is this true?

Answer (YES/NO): YES